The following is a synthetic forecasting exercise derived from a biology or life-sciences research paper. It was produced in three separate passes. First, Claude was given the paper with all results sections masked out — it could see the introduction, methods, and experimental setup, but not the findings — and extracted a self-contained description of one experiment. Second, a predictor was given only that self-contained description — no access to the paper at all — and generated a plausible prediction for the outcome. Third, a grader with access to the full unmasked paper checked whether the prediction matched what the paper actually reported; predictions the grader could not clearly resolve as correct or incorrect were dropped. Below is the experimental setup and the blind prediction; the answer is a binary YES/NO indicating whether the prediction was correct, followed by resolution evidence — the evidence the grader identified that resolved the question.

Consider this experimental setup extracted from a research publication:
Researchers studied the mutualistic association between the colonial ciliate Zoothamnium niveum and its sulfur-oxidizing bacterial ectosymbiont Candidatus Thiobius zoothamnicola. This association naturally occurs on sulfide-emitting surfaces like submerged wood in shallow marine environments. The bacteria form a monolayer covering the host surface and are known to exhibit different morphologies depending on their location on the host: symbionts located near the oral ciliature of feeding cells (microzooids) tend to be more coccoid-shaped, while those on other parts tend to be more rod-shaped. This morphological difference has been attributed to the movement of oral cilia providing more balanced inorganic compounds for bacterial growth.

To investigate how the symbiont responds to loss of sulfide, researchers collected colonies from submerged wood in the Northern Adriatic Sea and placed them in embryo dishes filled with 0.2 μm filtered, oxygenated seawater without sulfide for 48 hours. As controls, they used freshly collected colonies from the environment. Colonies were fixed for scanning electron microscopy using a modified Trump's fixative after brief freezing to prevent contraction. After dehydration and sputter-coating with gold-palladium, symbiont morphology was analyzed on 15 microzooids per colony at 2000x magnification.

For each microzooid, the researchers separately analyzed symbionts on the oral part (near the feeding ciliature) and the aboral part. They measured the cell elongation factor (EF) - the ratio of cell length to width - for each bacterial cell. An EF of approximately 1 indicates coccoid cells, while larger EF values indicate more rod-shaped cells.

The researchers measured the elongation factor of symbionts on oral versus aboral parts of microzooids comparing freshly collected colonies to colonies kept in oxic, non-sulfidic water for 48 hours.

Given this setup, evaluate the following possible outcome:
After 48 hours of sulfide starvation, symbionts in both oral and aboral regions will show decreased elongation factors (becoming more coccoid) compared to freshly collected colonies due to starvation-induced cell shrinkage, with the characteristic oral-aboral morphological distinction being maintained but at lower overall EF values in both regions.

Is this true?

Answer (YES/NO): NO